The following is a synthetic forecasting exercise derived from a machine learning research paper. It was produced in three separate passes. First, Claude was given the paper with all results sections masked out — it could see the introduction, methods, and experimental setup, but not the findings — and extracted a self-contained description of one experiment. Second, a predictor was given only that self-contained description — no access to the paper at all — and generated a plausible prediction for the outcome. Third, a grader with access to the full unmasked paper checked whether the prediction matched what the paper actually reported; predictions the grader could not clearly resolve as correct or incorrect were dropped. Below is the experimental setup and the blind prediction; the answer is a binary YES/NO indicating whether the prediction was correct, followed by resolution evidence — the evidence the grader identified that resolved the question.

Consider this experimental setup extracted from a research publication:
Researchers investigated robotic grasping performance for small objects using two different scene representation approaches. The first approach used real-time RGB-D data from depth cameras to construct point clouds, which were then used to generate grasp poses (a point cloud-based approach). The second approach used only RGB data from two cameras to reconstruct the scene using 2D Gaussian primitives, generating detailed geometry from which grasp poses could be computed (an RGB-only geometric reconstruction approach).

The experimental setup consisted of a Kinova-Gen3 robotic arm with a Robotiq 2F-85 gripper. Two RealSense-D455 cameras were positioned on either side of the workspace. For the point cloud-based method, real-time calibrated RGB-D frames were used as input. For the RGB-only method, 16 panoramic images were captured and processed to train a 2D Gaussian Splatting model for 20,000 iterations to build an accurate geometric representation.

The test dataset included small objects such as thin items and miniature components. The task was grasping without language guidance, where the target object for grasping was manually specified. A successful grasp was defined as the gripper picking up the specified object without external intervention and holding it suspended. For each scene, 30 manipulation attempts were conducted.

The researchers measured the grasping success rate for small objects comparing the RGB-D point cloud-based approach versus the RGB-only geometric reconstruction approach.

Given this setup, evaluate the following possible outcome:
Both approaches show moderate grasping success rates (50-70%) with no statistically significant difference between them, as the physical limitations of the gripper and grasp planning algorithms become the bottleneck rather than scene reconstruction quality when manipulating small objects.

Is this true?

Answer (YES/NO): NO